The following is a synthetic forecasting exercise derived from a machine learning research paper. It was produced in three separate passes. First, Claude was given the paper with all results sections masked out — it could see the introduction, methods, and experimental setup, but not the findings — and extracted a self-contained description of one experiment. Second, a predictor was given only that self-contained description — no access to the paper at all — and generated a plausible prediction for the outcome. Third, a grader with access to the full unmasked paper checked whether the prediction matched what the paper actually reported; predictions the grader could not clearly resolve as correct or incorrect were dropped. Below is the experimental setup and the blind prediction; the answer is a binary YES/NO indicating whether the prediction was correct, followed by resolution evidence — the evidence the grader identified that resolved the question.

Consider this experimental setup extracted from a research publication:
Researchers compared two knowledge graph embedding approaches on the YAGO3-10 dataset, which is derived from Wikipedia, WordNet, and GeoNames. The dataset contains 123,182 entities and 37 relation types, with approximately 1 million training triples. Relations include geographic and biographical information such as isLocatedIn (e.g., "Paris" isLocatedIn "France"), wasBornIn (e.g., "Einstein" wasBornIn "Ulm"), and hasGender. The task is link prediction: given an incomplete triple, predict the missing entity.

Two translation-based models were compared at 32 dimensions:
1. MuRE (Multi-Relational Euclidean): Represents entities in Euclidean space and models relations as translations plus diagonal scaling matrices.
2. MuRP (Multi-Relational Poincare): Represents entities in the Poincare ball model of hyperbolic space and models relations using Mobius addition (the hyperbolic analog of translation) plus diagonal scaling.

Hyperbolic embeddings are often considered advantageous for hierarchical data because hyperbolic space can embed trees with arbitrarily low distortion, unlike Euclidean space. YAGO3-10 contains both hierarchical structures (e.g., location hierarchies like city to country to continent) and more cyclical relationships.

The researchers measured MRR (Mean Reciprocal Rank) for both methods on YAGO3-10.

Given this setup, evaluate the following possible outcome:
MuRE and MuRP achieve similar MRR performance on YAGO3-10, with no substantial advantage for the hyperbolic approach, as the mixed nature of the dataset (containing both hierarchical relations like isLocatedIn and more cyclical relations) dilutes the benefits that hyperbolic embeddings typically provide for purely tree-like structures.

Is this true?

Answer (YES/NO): NO